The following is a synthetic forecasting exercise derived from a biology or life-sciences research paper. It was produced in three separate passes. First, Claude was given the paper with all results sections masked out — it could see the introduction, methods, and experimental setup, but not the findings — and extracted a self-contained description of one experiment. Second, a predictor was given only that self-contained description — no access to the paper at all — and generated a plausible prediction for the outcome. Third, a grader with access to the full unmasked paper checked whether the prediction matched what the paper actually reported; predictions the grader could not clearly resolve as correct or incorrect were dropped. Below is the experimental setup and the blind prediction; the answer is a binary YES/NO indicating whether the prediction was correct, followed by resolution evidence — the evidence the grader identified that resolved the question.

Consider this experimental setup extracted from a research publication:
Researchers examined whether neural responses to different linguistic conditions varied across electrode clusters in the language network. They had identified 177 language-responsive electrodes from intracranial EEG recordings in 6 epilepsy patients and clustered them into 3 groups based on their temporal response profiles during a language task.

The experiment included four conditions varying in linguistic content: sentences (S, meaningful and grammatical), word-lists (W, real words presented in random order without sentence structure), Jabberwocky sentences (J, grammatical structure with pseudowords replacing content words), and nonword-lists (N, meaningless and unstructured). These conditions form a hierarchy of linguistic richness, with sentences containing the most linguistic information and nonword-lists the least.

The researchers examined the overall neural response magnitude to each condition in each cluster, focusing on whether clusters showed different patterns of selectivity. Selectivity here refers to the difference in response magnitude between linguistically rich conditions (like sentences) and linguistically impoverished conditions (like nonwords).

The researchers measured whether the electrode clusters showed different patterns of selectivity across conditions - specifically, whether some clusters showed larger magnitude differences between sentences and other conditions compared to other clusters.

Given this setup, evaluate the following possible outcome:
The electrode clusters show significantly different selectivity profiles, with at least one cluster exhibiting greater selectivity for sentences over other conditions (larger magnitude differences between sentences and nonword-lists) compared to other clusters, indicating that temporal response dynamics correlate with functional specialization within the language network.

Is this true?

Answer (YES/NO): YES